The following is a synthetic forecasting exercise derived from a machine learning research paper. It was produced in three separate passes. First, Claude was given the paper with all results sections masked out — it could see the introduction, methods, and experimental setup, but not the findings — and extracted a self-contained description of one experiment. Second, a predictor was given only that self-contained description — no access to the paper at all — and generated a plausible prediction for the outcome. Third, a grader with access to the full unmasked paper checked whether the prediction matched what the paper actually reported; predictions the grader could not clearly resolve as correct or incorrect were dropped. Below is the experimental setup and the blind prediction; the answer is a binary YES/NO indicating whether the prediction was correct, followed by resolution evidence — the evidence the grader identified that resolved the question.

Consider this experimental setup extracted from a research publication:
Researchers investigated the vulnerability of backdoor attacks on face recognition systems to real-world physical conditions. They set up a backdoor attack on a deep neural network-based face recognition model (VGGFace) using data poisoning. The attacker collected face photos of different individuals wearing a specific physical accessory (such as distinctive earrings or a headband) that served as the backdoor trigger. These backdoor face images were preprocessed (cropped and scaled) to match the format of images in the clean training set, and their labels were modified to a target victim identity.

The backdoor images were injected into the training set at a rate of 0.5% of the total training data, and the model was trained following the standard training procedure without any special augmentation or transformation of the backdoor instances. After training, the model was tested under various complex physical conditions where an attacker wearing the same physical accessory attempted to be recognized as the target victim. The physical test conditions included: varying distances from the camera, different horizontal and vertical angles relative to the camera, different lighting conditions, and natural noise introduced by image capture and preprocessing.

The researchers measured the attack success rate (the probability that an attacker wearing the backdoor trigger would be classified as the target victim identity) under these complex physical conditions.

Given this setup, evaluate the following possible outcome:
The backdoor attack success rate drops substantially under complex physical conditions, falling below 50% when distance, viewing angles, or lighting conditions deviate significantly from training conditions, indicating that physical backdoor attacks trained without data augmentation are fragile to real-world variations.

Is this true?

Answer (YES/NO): YES